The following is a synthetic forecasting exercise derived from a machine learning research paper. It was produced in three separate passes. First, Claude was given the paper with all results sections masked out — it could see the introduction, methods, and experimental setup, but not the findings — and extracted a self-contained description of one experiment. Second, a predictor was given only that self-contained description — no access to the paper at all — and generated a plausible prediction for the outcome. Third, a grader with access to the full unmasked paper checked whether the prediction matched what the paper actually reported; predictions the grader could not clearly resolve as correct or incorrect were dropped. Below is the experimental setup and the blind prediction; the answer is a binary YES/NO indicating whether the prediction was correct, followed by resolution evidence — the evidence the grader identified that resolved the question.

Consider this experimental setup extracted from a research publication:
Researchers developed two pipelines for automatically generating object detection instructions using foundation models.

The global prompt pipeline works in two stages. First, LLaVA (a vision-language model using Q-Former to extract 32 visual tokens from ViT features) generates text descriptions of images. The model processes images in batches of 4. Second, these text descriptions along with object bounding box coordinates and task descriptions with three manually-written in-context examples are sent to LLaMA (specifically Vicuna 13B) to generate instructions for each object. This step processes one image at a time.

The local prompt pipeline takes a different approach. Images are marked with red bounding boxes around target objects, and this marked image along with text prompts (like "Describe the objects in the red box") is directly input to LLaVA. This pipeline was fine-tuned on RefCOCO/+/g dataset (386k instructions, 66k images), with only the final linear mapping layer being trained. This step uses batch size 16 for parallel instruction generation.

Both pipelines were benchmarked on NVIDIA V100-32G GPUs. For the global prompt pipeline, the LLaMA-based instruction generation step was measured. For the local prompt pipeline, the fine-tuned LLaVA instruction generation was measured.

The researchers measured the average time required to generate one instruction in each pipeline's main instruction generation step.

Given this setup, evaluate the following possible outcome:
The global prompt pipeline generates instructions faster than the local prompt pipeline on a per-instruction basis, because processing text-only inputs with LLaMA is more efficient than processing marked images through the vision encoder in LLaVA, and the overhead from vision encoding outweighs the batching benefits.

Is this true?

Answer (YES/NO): NO